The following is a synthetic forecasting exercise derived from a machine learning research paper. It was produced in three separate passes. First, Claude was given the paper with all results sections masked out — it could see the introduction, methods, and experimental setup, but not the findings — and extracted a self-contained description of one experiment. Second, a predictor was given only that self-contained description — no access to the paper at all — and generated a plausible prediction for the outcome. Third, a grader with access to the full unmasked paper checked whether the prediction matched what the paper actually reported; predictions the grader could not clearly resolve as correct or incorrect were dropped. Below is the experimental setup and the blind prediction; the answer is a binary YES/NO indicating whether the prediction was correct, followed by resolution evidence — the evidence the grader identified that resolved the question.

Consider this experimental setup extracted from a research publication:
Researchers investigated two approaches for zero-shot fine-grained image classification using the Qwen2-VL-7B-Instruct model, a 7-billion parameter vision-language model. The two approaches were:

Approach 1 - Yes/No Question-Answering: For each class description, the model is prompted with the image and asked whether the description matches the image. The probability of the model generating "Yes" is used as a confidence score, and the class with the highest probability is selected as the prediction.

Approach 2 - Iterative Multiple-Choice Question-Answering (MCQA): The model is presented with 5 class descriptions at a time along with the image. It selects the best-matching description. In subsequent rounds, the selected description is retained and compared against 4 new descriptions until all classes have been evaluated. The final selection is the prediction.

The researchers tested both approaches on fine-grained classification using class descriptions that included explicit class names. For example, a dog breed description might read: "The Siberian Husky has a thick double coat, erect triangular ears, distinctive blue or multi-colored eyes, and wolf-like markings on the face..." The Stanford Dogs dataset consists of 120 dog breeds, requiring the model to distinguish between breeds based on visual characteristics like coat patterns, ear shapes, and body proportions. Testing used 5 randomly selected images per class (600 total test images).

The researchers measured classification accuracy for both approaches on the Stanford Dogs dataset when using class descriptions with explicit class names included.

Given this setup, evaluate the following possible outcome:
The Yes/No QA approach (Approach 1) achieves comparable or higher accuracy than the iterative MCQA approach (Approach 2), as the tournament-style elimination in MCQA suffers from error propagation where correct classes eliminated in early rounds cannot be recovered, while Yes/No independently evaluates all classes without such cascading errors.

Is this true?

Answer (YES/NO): YES